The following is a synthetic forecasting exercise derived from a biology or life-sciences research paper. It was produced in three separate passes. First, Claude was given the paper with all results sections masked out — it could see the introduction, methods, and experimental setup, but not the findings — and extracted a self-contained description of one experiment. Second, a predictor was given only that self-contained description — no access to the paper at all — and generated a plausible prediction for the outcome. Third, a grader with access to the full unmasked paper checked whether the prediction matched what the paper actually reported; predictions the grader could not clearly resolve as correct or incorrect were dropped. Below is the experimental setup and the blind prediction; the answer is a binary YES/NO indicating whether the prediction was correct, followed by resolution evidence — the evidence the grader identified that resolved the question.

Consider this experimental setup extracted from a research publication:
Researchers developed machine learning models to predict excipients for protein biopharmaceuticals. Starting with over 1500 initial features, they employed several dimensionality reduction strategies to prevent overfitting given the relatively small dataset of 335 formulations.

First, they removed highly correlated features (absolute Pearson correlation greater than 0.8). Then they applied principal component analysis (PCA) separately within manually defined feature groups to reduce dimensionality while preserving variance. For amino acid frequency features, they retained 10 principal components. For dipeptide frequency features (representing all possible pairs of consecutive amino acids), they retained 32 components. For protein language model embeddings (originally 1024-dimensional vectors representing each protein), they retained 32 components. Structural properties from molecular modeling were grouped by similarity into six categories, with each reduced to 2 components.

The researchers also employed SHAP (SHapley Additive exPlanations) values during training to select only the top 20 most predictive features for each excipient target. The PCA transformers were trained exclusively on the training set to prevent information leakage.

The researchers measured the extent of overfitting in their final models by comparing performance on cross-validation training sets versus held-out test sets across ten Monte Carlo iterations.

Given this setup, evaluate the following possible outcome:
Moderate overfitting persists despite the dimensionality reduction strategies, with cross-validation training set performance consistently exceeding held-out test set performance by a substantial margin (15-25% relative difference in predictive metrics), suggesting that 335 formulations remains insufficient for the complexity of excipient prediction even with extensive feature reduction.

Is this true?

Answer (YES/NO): NO